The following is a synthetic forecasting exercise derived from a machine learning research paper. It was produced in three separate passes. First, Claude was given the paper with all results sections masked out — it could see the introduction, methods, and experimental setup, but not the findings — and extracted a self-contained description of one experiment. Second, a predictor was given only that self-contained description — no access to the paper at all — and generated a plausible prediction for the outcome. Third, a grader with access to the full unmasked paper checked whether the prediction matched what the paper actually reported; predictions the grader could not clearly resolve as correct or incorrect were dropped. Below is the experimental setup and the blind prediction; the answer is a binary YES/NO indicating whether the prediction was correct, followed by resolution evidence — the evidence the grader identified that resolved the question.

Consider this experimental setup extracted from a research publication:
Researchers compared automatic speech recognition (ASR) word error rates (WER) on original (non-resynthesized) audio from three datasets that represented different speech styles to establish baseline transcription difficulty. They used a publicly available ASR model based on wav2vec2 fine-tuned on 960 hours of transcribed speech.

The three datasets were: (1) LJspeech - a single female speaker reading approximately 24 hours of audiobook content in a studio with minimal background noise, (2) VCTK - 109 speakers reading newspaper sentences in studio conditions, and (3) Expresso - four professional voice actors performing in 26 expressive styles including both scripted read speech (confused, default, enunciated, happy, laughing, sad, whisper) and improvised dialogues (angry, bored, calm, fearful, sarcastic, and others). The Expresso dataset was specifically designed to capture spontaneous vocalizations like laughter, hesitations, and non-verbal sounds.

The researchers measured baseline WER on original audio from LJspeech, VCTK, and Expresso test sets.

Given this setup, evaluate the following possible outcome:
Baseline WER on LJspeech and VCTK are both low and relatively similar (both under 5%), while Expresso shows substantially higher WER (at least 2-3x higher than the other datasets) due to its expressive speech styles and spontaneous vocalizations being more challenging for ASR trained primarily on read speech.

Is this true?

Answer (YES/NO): YES